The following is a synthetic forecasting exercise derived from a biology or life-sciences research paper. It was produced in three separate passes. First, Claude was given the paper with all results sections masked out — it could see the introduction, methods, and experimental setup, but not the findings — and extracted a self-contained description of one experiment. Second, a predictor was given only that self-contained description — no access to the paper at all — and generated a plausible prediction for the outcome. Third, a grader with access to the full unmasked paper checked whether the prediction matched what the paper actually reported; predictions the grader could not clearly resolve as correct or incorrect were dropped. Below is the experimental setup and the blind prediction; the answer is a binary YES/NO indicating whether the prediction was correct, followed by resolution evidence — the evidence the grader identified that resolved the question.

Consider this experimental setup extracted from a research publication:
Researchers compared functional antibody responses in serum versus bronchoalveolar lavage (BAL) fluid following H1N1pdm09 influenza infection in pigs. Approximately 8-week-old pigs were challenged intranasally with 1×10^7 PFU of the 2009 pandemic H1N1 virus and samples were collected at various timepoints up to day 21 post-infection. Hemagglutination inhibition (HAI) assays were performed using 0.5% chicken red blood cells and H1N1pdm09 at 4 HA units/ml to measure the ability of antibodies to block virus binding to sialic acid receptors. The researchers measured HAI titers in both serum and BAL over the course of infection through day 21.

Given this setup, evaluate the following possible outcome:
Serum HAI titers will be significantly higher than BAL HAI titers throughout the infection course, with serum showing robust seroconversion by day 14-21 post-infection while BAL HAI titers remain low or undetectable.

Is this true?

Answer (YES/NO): YES